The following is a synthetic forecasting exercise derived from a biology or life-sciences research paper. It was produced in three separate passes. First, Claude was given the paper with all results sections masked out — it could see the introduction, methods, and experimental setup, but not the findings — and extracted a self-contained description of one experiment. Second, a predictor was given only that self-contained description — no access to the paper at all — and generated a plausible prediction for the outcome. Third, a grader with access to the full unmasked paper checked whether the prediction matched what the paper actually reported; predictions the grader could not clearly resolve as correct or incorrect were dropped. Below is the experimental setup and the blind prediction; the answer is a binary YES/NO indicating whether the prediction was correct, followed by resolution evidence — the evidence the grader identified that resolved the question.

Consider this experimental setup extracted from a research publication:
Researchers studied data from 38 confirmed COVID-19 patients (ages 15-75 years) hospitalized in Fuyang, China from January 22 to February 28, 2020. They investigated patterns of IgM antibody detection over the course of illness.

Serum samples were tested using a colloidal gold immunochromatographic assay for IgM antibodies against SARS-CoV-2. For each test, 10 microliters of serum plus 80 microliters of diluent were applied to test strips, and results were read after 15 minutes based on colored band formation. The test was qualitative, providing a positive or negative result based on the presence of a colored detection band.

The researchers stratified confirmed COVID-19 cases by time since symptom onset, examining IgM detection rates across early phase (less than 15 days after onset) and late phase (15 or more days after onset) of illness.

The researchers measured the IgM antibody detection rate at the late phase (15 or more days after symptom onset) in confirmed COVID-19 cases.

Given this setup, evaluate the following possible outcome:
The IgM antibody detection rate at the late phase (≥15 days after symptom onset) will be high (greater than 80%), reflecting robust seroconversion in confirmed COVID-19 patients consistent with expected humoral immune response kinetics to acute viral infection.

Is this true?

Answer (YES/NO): NO